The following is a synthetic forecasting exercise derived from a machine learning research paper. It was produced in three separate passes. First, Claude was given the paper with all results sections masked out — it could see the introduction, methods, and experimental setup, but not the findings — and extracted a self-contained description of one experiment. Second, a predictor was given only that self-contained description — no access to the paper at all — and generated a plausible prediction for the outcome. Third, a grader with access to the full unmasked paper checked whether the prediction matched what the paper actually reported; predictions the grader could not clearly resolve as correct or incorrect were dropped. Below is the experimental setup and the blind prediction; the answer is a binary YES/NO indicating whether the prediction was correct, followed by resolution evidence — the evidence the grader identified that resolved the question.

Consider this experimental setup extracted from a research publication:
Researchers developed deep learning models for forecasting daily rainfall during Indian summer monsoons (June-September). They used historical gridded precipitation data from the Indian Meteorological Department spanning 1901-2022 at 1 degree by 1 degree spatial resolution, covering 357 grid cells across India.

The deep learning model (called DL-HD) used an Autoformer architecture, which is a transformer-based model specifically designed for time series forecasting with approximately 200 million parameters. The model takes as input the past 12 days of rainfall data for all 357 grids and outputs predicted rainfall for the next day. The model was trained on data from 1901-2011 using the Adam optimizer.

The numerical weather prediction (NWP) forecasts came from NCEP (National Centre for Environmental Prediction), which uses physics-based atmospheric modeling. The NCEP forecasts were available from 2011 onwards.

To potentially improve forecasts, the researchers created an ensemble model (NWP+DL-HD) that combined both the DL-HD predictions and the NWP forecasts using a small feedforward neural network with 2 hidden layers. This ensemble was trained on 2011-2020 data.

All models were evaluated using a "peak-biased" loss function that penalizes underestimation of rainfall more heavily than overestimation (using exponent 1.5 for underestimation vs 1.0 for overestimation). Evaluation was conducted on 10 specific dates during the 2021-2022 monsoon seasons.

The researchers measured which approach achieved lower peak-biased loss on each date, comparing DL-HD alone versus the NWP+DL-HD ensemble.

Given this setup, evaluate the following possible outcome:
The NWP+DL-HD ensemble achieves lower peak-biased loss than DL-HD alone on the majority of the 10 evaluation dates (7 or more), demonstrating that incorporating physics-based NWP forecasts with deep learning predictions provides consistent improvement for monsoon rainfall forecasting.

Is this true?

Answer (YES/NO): NO